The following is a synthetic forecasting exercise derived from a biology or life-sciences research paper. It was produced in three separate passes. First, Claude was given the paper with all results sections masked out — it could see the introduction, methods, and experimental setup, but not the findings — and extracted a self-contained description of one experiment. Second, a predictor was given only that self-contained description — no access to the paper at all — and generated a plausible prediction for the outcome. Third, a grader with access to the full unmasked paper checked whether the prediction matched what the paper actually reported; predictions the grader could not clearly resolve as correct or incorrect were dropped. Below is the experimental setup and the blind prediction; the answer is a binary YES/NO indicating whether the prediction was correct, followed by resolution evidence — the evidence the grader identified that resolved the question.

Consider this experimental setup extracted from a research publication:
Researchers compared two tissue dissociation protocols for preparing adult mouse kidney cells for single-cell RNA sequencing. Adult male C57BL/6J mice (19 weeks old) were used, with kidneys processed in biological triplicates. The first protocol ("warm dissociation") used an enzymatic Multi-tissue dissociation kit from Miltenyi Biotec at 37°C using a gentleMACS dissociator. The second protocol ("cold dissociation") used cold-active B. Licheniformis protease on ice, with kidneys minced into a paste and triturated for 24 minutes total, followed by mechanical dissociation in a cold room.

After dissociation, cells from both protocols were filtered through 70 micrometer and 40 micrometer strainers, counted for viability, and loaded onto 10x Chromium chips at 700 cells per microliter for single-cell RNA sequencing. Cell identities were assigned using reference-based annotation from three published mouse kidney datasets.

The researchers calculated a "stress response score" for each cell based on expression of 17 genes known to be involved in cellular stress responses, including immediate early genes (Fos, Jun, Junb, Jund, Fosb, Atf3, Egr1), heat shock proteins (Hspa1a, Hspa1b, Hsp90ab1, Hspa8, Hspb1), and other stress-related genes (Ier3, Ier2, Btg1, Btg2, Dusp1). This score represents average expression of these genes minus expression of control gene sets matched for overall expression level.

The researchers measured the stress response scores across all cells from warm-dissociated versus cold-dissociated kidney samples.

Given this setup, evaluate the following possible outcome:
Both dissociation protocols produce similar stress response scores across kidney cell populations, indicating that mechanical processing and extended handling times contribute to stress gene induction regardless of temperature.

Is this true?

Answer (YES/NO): NO